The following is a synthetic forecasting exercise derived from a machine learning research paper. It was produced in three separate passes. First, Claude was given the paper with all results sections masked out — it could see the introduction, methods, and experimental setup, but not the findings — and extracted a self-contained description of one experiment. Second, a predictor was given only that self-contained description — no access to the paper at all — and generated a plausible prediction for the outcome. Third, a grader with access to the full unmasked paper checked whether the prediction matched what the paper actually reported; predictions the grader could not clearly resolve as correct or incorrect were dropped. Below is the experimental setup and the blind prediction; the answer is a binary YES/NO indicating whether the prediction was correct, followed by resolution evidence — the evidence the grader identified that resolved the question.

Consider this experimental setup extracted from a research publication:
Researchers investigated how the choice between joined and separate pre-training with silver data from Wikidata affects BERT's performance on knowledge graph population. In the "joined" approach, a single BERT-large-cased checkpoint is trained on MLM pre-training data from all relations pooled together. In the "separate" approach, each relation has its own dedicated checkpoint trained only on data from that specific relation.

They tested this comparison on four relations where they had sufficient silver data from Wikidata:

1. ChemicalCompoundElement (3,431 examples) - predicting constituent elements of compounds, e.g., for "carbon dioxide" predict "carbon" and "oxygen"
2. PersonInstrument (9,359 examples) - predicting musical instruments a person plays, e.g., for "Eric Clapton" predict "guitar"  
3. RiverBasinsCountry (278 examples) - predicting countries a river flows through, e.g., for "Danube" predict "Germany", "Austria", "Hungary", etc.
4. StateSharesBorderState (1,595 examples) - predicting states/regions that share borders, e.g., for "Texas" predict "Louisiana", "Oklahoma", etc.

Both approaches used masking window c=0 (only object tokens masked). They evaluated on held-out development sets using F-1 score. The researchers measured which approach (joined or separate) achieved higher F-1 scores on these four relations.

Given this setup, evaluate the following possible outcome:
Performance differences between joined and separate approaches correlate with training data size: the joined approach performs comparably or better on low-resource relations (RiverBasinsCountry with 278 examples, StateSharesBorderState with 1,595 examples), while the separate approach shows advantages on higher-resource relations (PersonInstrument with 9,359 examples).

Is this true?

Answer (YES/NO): NO